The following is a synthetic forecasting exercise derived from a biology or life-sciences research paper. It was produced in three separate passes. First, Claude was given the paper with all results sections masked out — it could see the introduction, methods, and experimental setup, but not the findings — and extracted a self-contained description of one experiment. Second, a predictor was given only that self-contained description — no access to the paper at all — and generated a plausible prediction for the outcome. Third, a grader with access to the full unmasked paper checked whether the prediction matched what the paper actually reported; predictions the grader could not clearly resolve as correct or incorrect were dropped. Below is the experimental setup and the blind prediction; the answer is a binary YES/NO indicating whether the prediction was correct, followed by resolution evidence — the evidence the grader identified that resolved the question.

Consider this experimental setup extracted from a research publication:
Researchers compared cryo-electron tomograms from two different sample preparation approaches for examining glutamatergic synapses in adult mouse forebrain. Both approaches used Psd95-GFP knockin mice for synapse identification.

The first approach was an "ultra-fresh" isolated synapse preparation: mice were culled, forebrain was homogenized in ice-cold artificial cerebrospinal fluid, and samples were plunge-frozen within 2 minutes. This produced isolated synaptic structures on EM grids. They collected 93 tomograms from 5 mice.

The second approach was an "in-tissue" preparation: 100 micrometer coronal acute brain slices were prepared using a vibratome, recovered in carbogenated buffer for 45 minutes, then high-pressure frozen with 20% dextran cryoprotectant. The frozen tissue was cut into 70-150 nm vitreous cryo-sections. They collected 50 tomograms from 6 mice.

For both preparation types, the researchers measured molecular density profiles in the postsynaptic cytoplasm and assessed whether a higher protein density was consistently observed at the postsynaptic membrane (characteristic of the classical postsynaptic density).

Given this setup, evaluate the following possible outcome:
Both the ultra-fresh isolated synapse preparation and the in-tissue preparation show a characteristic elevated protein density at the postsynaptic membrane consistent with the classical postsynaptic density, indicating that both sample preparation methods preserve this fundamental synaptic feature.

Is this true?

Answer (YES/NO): NO